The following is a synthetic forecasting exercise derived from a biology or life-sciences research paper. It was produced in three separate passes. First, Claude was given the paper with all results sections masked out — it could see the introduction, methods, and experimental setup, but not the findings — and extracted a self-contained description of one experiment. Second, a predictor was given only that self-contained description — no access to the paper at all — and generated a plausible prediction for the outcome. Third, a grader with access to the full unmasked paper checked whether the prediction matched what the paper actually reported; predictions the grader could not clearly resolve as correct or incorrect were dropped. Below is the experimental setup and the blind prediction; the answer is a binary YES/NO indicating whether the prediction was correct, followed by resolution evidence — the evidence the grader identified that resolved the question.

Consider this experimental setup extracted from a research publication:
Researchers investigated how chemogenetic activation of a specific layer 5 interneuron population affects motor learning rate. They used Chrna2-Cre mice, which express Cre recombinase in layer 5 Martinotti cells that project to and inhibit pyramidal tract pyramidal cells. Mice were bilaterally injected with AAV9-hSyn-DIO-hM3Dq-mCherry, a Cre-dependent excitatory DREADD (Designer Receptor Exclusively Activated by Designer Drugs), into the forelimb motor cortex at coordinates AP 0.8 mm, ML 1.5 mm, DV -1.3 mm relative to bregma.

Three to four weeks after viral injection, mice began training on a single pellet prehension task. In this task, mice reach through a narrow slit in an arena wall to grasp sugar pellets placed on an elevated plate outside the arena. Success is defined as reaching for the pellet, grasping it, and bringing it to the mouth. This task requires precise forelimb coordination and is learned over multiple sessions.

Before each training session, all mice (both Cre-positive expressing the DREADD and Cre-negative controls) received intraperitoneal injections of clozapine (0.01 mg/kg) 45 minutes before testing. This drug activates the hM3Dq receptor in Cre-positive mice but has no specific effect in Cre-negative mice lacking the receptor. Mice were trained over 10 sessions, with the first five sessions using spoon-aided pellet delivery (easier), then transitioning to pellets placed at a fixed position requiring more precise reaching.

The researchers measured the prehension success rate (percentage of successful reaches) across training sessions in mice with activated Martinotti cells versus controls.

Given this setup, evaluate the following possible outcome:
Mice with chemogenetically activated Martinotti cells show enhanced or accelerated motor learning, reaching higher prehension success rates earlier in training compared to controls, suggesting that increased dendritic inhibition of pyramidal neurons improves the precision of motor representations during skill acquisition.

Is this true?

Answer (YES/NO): NO